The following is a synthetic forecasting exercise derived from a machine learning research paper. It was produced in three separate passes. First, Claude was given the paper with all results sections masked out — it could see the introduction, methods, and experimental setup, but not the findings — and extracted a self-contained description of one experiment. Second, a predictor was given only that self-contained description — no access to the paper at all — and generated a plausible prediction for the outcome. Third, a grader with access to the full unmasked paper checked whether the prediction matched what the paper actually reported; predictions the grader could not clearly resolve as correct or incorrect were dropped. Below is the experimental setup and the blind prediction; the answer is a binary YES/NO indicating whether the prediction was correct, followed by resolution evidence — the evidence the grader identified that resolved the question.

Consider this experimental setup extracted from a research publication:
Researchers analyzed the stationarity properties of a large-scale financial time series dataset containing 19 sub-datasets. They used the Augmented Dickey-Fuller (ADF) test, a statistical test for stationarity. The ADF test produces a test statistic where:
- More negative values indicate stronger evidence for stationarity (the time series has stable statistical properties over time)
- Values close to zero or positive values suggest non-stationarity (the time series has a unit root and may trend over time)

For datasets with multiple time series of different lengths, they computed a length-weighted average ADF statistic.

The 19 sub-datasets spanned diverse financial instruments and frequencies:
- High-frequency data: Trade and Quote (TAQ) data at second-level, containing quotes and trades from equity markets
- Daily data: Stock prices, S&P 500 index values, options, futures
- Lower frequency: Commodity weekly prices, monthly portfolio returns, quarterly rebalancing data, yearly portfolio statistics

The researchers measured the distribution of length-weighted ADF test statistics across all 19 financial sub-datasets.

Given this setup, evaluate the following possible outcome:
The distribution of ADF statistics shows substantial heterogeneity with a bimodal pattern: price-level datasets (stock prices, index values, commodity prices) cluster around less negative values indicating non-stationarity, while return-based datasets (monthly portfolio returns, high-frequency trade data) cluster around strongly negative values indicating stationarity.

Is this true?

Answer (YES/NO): NO